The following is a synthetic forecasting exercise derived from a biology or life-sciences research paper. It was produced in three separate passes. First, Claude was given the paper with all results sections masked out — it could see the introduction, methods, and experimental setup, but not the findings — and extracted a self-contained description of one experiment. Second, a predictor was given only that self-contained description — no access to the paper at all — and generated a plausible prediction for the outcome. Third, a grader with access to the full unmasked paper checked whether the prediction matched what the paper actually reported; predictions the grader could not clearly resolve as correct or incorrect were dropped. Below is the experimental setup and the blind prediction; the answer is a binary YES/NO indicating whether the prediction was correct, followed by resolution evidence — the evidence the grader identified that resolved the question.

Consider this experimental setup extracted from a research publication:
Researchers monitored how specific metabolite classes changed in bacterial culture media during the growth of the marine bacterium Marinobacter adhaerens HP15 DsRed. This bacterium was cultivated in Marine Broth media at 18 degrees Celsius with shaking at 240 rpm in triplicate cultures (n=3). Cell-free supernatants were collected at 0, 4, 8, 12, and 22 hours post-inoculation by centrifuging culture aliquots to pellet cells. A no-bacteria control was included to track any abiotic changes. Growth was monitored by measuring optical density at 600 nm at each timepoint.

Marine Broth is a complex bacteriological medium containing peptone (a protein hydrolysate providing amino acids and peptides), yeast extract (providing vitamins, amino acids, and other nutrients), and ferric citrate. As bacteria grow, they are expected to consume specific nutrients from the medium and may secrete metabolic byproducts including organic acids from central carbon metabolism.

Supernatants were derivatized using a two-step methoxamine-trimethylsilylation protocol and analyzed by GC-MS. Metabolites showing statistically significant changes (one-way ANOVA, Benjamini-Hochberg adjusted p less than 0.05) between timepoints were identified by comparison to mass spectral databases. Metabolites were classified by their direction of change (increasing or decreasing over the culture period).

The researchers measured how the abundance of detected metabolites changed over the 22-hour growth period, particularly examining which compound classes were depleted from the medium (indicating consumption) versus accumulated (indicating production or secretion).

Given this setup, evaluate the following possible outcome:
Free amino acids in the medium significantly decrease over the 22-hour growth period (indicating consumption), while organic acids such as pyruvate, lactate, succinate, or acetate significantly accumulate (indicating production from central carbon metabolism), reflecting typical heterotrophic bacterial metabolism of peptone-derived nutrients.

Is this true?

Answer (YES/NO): NO